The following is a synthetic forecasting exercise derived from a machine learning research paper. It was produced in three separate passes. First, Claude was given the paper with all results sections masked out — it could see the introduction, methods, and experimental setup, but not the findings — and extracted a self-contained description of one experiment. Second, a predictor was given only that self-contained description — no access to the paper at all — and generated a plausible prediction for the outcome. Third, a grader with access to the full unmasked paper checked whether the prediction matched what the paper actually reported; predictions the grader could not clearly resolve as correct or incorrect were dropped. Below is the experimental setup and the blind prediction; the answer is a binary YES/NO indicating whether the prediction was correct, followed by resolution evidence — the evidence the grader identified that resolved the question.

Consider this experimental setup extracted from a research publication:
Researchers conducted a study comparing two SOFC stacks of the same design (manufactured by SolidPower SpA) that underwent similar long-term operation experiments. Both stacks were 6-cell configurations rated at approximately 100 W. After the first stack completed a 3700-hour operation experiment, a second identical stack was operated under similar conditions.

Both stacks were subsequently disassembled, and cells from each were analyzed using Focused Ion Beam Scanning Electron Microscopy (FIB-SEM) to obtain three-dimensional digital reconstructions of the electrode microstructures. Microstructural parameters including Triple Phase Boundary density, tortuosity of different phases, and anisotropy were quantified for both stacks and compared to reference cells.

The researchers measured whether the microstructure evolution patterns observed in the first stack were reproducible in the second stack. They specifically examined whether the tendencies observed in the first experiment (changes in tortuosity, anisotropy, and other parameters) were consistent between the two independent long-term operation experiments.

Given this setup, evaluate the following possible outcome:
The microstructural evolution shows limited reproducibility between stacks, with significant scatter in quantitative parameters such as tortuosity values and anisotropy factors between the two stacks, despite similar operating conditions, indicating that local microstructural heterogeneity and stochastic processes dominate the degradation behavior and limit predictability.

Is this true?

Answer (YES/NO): NO